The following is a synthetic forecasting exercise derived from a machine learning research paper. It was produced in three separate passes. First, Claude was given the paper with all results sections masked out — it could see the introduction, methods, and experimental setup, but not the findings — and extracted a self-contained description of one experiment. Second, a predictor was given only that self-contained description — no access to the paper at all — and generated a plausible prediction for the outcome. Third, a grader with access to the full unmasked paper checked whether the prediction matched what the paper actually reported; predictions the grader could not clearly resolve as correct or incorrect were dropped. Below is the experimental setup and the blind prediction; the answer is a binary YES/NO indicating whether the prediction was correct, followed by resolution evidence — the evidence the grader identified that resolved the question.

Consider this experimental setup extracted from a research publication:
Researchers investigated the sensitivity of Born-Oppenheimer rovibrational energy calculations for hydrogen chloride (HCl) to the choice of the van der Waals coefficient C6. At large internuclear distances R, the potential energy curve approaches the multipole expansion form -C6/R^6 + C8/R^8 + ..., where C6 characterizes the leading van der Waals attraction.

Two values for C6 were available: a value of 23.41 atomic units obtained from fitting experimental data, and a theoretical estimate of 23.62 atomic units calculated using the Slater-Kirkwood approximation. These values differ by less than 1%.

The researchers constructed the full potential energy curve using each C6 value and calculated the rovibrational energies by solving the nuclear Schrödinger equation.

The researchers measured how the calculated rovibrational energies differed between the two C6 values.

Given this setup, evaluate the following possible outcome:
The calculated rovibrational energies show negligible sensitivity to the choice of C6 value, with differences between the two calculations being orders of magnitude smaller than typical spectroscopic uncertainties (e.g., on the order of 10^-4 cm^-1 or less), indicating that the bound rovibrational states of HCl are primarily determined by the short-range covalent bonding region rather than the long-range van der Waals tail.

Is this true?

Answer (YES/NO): NO